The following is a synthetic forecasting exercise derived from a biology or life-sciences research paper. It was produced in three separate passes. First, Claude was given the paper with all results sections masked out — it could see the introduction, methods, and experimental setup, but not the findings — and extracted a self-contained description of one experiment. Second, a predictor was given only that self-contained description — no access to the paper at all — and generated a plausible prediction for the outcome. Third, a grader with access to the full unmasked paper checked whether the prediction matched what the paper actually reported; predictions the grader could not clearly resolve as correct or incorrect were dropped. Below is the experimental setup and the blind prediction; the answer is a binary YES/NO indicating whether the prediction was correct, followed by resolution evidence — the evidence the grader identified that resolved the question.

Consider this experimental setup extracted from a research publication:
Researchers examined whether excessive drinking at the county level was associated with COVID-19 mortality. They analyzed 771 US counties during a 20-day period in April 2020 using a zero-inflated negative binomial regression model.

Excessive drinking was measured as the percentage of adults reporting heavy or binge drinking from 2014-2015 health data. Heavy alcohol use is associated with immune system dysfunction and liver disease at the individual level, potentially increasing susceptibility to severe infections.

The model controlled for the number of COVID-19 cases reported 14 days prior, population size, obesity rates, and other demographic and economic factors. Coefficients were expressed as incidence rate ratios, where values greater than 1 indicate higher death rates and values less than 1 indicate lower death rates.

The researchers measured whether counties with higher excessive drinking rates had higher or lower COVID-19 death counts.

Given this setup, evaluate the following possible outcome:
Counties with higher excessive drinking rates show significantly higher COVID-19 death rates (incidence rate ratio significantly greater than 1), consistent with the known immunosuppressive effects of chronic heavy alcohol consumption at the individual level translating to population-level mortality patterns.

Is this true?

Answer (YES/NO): NO